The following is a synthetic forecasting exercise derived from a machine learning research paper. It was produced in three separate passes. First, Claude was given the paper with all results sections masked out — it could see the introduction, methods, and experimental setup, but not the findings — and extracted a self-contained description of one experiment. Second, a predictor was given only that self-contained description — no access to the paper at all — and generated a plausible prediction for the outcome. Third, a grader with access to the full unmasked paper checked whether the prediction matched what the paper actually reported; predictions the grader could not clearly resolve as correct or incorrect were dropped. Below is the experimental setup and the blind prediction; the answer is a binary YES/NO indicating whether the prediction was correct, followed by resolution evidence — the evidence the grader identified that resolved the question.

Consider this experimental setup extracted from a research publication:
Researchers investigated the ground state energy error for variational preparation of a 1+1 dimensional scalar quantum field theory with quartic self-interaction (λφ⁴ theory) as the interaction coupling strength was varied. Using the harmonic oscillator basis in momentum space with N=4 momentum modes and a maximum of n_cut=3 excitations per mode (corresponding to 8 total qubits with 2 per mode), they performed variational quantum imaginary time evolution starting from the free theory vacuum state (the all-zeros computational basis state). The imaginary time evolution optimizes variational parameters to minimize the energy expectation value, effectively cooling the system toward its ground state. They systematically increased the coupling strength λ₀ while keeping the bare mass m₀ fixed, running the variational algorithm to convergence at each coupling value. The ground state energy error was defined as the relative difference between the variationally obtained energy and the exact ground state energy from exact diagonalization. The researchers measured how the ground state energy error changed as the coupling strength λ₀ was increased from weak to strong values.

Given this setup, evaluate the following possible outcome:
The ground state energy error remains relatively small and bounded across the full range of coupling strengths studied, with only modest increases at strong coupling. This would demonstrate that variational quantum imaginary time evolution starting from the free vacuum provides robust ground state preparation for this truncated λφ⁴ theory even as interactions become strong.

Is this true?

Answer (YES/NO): YES